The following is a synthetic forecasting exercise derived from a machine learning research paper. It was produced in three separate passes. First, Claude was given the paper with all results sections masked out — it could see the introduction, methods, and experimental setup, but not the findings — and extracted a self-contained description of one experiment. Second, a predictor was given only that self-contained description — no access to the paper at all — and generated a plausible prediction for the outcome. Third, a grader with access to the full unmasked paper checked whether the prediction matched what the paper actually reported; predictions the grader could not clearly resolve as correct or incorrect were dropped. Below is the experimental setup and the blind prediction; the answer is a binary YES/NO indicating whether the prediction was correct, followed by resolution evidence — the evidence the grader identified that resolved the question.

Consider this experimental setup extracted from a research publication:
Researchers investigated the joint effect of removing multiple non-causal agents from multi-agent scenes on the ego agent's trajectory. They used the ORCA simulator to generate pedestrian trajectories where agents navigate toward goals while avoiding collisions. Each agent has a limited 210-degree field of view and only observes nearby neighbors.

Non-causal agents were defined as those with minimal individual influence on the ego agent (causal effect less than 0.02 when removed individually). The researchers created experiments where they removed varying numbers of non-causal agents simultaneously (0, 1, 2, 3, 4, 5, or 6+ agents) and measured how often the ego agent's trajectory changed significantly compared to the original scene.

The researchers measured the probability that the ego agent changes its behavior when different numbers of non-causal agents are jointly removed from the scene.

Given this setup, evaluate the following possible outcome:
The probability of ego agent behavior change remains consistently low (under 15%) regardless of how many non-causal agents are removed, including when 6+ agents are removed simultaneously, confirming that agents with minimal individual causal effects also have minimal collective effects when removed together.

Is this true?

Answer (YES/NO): NO